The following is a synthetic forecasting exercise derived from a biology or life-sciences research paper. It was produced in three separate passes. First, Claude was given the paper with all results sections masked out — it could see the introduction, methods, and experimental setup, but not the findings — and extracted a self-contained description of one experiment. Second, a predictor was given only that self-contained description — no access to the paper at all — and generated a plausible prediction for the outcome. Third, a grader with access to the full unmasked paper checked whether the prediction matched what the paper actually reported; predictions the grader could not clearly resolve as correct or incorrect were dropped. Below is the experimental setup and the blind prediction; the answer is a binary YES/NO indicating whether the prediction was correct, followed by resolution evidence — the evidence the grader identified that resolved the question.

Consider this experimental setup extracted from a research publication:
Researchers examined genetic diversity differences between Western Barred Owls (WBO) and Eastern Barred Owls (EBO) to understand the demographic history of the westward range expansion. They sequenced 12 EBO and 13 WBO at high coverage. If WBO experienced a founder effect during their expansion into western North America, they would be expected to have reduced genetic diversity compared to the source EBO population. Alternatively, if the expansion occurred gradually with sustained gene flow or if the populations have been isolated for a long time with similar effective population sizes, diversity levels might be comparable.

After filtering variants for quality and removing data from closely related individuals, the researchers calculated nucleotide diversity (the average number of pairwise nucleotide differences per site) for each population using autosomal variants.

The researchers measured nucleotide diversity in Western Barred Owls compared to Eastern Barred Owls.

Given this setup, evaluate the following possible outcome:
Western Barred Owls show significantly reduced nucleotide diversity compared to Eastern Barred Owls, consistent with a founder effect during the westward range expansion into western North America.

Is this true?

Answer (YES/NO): NO